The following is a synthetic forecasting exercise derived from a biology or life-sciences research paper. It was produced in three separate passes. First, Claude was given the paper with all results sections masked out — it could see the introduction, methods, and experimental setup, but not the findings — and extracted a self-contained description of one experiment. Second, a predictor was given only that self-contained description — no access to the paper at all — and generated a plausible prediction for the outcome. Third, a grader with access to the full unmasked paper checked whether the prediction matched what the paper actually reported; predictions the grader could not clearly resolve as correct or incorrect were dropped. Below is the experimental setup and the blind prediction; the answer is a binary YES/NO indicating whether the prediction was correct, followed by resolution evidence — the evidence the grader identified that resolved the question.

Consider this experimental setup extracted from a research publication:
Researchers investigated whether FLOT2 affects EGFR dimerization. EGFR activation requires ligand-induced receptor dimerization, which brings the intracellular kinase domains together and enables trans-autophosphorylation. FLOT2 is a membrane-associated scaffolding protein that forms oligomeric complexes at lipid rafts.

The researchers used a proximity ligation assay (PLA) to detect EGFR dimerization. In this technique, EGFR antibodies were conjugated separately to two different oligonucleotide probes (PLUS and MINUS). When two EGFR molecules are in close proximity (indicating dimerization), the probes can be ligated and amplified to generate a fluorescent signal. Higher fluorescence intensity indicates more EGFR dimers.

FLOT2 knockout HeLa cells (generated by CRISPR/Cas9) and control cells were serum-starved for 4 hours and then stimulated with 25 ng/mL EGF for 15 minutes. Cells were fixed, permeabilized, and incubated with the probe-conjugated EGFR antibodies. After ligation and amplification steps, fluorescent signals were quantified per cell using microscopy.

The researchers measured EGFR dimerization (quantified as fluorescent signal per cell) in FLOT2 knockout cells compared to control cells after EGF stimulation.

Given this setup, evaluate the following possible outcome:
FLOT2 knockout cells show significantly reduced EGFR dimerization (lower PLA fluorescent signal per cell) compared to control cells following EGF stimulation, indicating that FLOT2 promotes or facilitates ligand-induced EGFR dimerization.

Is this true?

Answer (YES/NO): NO